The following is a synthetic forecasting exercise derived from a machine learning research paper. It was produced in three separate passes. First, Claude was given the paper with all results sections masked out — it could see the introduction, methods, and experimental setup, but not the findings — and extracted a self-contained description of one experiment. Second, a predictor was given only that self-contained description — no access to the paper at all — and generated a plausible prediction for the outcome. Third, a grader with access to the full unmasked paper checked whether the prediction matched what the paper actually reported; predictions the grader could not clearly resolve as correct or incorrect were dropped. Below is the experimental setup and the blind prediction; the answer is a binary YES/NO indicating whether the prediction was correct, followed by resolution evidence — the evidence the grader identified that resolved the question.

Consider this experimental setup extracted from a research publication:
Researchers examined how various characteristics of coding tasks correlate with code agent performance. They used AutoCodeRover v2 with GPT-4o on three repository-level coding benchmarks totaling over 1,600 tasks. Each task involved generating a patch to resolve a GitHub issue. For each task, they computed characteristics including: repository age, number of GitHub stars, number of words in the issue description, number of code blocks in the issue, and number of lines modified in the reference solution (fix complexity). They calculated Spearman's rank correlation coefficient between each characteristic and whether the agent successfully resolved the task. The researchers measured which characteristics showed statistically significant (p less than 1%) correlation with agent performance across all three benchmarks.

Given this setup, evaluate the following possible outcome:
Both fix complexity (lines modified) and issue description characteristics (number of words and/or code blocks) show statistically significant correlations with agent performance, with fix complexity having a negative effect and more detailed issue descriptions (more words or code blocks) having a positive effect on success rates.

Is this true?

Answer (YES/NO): NO